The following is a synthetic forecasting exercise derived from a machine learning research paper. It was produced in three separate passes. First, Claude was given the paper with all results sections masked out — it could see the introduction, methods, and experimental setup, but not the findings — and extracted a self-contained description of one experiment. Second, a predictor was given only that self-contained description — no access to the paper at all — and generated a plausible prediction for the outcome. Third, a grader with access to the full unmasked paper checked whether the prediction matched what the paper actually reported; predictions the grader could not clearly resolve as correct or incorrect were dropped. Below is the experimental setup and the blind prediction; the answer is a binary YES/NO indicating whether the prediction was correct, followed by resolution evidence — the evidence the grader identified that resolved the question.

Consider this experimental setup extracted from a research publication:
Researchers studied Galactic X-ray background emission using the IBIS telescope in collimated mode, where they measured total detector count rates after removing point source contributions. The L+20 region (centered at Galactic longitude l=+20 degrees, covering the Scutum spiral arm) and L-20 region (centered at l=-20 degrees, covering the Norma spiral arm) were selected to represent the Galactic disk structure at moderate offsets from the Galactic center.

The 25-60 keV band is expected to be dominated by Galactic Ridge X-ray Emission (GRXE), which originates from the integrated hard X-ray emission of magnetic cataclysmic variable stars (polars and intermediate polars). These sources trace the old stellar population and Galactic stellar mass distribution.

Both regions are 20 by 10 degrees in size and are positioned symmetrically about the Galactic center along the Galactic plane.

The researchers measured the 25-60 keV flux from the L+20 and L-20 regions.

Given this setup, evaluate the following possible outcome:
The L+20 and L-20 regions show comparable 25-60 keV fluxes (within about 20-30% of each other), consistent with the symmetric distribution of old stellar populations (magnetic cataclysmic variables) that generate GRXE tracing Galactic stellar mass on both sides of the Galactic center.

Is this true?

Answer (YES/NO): YES